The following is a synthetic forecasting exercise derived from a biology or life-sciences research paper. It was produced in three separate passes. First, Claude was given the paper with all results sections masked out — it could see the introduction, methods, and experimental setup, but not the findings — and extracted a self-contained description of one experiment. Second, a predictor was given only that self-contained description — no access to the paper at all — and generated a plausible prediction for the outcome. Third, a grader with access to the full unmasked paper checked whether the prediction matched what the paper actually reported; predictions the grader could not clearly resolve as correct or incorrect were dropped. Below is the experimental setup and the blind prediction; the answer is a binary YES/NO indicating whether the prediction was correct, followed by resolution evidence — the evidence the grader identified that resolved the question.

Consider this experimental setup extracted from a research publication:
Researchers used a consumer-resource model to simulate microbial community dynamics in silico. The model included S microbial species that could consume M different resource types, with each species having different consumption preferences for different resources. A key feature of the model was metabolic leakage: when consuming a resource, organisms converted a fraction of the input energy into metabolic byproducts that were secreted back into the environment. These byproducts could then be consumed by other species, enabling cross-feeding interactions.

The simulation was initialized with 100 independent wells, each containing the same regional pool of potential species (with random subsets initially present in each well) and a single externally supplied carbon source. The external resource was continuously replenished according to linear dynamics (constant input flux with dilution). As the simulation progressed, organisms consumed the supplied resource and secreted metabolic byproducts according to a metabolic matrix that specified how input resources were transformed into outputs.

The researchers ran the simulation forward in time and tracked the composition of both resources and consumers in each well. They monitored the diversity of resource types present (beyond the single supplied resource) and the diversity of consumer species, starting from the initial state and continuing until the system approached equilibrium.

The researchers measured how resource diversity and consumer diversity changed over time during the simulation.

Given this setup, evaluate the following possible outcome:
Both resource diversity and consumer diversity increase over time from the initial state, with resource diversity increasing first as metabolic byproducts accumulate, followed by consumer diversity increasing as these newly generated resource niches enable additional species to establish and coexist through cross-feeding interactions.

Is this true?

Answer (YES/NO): NO